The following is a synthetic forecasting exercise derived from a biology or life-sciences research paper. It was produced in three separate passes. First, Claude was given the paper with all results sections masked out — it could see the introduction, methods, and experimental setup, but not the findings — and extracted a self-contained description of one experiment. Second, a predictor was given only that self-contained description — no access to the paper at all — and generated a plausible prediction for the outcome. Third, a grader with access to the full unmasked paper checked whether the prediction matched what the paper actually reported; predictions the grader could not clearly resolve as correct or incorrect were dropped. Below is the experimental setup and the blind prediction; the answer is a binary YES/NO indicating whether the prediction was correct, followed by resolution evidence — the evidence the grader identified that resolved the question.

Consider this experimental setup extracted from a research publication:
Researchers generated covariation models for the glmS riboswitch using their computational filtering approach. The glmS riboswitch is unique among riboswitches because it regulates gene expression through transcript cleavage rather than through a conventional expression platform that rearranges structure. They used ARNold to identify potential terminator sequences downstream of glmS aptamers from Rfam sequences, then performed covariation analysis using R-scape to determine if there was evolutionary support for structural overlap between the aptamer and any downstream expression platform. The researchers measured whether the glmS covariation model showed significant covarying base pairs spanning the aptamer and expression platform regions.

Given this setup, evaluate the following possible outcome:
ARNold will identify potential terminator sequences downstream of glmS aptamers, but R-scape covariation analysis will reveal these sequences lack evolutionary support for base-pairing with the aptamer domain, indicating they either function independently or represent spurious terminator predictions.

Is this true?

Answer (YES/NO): YES